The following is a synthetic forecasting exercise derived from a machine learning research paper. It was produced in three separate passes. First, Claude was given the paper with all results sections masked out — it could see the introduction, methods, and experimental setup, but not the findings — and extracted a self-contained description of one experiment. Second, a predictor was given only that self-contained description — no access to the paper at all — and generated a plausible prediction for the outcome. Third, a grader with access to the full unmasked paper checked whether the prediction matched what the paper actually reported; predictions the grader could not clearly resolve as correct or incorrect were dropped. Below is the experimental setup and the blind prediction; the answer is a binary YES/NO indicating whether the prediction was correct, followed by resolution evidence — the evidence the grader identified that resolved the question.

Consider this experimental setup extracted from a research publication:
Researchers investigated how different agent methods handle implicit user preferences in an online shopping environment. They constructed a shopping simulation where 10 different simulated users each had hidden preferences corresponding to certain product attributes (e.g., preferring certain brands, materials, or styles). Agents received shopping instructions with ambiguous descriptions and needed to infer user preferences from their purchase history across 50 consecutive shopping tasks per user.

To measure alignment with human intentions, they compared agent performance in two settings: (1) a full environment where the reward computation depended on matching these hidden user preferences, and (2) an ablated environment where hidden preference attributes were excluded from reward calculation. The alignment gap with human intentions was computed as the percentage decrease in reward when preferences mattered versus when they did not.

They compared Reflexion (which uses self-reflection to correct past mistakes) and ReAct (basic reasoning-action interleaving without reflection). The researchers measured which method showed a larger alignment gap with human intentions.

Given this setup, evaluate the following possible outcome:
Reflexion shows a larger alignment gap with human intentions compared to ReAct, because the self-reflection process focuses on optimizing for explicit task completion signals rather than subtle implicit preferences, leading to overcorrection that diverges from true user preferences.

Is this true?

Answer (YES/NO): YES